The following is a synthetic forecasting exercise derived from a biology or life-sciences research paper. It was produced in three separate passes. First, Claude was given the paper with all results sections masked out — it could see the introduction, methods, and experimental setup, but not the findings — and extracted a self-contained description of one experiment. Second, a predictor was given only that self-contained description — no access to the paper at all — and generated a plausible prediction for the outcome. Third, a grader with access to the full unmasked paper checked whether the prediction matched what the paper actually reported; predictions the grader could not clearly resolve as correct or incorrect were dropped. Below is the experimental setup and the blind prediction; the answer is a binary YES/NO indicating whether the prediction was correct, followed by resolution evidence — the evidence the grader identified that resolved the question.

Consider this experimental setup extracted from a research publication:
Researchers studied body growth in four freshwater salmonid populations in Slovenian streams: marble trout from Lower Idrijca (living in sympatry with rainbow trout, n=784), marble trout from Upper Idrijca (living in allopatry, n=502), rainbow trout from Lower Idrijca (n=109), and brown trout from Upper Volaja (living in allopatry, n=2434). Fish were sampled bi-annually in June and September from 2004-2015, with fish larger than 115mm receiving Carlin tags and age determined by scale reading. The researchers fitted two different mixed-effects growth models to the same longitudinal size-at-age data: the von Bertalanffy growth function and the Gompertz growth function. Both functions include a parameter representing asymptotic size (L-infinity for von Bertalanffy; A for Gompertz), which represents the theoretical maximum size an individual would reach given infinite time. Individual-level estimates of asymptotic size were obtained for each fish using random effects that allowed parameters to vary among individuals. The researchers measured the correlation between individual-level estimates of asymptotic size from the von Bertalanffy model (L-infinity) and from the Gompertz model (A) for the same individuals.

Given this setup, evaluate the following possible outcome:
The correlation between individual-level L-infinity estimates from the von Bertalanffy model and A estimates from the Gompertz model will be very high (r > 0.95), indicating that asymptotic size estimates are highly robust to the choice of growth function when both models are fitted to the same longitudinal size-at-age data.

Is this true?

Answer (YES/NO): NO